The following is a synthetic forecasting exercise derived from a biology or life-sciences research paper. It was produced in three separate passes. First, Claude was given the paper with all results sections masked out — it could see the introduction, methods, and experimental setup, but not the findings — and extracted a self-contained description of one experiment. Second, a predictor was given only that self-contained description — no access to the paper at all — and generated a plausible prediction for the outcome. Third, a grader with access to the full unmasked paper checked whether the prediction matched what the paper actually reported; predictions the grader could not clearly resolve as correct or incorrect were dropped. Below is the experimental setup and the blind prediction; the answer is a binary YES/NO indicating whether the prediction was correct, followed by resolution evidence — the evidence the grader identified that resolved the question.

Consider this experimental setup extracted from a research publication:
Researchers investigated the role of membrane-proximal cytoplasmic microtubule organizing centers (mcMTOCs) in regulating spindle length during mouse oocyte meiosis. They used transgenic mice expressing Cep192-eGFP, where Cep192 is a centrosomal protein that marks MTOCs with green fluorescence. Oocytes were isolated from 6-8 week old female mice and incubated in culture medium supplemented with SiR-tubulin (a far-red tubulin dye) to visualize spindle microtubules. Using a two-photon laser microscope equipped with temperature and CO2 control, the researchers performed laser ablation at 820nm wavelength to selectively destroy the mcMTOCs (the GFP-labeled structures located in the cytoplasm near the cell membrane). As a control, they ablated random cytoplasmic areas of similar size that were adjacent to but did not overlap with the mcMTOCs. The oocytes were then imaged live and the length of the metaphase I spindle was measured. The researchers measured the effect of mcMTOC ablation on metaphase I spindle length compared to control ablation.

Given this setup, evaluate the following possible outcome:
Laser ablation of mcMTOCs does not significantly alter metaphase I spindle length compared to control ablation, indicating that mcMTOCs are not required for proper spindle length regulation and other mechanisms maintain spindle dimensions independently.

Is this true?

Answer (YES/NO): NO